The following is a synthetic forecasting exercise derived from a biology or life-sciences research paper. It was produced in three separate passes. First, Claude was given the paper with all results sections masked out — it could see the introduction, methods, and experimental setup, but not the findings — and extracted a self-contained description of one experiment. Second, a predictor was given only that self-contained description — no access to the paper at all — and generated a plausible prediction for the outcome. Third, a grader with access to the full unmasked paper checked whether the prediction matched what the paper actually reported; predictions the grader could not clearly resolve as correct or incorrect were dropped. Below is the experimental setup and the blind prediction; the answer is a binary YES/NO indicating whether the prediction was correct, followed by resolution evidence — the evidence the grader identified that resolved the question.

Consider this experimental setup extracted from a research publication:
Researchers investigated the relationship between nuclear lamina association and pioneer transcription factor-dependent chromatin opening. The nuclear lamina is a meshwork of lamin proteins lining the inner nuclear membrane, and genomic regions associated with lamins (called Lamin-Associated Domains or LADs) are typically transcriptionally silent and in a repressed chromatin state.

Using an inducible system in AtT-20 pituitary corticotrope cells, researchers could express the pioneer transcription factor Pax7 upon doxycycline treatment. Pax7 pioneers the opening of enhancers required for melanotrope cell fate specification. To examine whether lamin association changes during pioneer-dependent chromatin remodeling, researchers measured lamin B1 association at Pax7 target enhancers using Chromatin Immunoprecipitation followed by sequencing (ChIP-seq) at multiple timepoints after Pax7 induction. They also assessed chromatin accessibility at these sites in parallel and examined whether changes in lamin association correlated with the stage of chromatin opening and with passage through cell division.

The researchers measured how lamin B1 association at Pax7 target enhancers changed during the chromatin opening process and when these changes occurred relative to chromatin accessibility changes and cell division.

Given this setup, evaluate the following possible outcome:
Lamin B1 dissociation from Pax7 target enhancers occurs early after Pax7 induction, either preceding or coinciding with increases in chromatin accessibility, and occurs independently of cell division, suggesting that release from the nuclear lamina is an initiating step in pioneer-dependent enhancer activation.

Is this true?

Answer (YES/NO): NO